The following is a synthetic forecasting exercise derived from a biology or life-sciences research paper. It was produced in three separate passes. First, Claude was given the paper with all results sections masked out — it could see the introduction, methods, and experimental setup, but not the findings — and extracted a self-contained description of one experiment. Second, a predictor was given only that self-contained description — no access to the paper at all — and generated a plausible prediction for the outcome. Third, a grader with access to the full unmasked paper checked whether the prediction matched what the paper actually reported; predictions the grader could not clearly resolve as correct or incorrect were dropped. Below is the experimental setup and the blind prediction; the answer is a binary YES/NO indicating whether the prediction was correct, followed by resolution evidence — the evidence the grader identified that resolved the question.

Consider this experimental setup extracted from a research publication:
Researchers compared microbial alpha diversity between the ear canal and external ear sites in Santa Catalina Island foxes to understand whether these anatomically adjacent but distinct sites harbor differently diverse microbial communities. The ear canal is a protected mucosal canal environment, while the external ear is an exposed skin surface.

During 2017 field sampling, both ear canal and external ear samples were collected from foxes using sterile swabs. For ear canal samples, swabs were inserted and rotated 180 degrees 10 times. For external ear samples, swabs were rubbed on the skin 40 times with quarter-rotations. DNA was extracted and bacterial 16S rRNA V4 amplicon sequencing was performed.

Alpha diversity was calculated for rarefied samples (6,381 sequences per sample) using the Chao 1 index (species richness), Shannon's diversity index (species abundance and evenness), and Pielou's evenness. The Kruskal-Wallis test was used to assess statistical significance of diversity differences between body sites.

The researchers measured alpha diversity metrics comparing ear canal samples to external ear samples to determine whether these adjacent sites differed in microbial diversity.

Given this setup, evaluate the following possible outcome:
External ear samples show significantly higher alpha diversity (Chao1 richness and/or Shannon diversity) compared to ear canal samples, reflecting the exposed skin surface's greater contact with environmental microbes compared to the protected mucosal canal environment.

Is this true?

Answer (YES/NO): YES